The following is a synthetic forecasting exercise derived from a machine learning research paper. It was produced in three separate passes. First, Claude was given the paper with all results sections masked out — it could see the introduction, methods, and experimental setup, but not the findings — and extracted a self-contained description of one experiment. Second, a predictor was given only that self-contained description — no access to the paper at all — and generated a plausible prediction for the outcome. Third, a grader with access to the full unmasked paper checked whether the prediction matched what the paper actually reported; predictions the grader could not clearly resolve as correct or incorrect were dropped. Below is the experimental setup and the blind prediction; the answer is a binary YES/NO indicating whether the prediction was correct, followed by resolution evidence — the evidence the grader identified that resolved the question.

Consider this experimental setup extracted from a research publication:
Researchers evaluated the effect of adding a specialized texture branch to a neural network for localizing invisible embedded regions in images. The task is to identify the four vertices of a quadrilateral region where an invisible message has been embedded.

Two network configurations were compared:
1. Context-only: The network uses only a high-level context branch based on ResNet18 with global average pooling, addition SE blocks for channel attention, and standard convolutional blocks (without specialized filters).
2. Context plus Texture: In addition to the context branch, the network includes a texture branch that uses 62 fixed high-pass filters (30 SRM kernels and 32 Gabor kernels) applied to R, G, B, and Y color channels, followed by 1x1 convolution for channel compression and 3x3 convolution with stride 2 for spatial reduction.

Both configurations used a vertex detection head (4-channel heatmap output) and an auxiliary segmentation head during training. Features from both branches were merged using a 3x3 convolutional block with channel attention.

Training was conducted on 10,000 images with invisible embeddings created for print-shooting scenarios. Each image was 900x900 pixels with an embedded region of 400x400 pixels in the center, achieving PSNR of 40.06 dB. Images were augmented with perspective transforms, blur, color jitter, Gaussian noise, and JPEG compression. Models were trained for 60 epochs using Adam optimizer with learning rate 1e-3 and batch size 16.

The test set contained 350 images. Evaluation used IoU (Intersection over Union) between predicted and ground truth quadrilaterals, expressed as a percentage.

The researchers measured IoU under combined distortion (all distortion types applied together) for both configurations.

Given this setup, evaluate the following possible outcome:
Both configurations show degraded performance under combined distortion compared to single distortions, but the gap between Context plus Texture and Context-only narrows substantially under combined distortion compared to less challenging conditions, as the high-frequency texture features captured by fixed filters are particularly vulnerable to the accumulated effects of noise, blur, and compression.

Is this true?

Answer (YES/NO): NO